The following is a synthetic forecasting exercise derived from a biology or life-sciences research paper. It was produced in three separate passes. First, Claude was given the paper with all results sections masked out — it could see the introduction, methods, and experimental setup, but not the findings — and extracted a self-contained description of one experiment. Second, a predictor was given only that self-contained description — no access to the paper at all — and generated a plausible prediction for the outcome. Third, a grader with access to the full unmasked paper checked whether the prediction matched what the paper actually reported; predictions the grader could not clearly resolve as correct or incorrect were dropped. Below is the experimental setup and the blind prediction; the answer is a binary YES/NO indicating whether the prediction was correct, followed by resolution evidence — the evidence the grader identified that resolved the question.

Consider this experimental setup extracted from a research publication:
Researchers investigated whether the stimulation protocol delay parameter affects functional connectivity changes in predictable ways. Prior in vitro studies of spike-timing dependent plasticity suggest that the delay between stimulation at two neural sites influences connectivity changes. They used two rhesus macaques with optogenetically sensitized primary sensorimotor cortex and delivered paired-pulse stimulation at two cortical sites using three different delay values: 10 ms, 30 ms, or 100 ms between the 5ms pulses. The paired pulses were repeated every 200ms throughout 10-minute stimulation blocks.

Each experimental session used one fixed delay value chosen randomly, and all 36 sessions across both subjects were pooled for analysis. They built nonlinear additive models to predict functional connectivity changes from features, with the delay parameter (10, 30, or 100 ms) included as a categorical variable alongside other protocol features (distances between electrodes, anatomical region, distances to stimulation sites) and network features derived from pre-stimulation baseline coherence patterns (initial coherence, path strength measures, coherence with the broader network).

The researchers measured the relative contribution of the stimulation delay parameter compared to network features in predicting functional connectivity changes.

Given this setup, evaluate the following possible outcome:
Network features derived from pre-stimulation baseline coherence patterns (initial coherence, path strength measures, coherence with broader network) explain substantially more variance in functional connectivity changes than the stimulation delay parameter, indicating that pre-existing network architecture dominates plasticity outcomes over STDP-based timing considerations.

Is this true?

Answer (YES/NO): YES